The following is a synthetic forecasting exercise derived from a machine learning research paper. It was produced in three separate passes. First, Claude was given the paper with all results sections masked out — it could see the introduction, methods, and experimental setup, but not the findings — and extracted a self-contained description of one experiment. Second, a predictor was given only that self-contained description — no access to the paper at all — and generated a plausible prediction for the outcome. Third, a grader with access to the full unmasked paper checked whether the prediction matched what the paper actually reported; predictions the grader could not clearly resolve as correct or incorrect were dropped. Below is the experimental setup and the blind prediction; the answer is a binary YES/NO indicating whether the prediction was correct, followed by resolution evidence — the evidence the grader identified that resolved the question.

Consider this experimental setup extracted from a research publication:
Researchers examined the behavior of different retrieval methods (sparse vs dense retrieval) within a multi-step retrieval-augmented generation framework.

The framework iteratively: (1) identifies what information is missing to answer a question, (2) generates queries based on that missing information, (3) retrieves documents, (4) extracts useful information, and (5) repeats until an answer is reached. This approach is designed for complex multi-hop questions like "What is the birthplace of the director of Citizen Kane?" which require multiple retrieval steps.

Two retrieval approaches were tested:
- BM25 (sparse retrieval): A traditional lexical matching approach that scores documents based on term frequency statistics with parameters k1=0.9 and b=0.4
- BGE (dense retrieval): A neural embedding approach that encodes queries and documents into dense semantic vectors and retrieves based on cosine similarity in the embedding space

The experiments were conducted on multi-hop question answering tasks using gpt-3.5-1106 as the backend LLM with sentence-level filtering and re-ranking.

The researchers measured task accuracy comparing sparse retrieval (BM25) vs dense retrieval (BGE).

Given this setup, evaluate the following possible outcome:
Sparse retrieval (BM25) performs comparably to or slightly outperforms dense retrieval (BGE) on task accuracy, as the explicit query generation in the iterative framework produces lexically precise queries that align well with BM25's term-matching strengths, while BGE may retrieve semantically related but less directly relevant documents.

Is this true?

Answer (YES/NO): YES